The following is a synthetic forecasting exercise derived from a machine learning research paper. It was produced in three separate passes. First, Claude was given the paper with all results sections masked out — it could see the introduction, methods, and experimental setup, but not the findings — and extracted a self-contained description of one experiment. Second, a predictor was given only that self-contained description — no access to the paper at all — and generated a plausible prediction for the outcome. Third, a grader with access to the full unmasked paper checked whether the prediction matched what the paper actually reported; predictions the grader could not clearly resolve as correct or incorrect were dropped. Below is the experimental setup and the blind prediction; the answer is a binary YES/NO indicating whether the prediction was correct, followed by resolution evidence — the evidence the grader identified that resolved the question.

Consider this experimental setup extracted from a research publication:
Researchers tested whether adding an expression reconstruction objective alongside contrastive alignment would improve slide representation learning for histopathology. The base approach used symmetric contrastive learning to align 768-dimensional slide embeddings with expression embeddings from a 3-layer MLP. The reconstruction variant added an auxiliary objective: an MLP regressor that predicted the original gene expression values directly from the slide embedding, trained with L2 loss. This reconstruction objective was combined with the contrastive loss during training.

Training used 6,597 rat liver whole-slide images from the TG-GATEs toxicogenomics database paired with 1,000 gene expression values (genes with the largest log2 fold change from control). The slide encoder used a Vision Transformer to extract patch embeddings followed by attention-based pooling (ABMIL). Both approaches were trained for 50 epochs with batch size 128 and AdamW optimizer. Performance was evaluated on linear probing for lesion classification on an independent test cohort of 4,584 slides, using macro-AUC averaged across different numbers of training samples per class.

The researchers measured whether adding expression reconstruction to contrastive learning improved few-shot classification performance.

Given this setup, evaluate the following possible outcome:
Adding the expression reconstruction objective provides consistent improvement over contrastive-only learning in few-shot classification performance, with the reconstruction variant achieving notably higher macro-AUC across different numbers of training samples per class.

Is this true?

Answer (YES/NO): NO